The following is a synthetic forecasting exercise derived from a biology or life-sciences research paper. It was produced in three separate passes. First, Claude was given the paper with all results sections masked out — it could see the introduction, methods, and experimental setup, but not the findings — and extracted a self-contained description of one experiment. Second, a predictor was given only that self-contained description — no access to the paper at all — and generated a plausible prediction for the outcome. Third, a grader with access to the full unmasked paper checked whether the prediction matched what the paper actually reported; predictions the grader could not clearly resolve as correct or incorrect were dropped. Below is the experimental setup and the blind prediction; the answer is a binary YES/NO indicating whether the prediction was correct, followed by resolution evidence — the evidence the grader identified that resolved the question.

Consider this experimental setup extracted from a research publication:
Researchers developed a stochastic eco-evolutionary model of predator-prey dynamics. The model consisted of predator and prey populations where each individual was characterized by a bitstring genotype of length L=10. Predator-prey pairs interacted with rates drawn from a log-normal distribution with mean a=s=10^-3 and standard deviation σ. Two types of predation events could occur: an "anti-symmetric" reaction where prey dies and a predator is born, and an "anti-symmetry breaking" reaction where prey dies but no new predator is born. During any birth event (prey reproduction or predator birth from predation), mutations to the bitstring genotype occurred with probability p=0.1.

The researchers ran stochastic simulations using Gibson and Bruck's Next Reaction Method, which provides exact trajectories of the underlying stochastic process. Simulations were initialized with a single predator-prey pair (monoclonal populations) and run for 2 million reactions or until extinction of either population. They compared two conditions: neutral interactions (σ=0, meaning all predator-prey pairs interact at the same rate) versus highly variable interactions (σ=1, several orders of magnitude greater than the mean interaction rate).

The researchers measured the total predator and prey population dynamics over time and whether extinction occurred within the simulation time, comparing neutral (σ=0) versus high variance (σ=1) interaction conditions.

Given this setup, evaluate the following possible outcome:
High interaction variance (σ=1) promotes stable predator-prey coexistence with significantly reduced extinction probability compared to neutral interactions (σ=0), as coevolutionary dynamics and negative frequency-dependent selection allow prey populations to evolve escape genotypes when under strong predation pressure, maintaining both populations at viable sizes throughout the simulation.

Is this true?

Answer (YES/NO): YES